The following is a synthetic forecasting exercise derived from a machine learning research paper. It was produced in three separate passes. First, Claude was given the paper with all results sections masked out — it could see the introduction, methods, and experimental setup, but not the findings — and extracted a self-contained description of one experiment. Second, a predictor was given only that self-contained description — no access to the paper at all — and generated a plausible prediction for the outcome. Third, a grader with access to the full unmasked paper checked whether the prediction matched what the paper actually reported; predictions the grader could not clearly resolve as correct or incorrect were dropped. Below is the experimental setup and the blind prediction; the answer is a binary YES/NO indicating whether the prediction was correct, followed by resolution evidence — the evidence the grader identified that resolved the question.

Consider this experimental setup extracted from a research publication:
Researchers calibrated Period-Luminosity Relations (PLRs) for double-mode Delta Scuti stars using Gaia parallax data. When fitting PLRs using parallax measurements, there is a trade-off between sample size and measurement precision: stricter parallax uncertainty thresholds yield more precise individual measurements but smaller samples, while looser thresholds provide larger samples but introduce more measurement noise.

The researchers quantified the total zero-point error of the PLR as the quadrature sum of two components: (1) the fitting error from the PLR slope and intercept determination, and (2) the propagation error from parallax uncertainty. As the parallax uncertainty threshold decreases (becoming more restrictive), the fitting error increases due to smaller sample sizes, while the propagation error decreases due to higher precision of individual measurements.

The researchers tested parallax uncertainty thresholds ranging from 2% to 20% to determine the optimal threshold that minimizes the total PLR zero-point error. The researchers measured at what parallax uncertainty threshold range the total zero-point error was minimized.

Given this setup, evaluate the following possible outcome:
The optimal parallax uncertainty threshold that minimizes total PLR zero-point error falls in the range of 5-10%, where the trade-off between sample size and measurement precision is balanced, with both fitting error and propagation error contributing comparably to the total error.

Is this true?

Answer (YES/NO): NO